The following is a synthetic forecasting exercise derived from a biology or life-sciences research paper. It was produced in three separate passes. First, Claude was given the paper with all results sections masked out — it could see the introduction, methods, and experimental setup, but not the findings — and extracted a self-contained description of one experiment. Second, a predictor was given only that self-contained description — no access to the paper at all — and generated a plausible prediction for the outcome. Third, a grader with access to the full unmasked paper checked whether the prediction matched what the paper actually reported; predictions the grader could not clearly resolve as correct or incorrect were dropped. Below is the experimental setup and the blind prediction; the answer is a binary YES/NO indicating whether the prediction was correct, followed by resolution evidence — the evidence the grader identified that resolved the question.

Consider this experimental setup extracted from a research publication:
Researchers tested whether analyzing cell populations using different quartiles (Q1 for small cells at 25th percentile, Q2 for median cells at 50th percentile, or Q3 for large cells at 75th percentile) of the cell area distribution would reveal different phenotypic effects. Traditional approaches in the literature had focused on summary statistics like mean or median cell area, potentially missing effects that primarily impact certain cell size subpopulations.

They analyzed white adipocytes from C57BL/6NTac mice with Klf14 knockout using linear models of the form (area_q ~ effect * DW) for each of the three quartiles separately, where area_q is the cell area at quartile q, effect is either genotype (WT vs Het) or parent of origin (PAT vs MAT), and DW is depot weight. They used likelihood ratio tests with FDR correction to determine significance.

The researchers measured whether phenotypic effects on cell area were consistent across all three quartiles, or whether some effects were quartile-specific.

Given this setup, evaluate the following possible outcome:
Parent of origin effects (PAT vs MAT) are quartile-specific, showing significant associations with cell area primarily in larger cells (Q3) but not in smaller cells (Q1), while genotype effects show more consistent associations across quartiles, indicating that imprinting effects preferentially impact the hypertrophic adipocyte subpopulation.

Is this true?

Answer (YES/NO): NO